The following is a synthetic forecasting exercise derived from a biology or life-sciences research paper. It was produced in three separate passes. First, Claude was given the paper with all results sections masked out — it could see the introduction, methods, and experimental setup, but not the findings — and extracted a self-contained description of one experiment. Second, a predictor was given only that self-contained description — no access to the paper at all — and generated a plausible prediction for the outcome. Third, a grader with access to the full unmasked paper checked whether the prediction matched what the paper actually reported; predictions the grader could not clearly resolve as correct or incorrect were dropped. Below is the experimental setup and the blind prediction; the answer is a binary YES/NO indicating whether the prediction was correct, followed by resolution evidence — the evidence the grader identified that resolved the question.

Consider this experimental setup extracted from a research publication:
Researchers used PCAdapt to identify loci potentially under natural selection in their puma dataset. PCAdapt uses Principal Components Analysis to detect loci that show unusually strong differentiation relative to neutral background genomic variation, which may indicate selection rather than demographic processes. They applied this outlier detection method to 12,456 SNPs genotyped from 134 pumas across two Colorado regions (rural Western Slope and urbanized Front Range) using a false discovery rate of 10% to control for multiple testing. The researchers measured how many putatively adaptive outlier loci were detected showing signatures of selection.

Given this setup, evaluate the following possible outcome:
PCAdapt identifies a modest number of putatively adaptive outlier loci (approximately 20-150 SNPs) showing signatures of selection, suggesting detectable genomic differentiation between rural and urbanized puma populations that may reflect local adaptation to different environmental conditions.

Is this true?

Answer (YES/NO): NO